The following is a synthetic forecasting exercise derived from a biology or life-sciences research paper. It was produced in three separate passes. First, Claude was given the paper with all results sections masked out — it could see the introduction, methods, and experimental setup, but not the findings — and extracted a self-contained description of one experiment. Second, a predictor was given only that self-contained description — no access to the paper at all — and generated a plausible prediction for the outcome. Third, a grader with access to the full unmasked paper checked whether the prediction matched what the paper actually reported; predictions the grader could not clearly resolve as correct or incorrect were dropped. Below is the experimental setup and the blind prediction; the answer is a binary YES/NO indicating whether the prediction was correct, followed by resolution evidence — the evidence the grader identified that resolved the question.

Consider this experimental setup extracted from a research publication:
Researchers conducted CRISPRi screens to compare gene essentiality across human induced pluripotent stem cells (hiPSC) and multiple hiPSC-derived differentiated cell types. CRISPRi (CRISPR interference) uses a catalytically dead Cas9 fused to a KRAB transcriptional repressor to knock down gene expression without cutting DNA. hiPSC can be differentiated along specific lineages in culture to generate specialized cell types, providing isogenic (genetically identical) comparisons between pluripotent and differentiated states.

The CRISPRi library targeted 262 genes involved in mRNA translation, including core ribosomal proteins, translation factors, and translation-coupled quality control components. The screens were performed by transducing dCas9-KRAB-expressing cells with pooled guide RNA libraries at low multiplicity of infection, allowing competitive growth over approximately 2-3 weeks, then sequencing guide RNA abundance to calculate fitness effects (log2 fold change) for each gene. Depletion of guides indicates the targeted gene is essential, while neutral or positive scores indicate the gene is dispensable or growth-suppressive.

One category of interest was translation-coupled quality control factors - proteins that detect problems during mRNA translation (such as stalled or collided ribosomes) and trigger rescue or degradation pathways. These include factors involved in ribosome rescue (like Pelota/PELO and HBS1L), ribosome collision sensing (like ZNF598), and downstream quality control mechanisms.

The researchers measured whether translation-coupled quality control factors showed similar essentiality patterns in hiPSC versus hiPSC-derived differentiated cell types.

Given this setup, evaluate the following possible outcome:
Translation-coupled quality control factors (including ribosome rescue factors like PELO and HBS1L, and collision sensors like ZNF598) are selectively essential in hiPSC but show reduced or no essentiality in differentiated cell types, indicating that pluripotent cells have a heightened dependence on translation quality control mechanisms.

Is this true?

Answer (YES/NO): NO